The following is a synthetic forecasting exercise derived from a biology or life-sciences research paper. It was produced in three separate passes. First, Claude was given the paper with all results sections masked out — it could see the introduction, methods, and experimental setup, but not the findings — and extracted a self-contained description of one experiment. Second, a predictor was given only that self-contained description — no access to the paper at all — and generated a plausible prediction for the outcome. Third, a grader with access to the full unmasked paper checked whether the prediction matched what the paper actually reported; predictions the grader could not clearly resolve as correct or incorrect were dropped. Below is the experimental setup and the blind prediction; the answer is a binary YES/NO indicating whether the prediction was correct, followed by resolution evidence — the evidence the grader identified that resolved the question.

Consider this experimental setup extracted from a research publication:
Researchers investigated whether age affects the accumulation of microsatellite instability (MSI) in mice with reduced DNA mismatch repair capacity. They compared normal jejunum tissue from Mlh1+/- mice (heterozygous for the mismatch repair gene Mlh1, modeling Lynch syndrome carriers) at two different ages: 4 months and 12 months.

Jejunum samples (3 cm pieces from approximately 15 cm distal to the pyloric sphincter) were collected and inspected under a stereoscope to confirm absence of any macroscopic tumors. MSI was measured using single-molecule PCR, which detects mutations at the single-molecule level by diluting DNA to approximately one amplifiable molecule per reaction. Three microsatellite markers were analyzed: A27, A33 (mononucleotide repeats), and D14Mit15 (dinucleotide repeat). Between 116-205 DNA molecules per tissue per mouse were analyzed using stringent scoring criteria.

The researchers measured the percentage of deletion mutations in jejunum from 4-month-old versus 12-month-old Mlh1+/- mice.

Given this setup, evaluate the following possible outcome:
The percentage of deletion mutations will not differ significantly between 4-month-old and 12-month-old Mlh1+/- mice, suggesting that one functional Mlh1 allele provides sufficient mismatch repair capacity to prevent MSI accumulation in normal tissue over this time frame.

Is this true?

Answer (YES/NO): NO